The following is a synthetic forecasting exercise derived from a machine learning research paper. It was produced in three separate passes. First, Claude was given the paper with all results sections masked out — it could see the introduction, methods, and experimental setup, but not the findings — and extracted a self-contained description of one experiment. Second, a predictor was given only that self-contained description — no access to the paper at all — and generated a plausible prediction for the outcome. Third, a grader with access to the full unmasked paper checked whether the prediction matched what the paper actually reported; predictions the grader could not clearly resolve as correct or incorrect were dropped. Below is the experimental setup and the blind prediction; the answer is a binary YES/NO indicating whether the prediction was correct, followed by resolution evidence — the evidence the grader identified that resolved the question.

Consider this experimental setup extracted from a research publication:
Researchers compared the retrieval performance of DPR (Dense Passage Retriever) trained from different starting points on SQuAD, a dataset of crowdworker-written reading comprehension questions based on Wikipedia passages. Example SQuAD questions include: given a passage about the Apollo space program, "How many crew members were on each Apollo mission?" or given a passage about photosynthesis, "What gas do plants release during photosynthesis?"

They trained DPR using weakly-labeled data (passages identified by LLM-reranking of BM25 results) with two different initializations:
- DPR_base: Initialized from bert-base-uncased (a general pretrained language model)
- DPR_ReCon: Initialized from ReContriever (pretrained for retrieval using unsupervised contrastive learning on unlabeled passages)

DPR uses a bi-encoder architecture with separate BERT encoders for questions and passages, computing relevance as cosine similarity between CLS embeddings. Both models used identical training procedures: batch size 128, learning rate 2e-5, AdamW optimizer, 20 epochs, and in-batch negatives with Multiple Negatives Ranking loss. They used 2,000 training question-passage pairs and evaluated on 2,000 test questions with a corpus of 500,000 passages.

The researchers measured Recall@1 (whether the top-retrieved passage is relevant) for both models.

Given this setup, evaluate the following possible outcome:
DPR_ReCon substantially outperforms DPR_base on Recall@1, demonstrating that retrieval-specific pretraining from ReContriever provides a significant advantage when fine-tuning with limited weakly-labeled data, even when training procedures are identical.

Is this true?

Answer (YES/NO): YES